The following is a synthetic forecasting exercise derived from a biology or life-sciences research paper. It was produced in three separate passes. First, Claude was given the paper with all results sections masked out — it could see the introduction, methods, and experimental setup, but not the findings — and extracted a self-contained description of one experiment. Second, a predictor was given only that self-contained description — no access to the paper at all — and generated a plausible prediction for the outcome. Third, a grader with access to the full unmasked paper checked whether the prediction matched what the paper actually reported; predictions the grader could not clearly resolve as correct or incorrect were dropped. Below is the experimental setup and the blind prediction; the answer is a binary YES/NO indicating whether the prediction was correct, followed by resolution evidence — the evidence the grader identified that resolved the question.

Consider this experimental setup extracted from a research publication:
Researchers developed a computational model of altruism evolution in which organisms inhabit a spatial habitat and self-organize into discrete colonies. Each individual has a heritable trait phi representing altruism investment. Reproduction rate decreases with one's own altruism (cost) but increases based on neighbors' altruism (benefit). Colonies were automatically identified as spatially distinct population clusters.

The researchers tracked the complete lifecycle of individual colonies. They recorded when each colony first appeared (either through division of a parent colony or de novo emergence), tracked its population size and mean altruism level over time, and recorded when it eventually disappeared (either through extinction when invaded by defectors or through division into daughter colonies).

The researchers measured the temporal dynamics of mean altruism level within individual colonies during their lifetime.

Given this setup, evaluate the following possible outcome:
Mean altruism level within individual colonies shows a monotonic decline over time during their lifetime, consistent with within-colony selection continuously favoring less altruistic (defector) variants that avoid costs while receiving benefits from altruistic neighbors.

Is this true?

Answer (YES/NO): YES